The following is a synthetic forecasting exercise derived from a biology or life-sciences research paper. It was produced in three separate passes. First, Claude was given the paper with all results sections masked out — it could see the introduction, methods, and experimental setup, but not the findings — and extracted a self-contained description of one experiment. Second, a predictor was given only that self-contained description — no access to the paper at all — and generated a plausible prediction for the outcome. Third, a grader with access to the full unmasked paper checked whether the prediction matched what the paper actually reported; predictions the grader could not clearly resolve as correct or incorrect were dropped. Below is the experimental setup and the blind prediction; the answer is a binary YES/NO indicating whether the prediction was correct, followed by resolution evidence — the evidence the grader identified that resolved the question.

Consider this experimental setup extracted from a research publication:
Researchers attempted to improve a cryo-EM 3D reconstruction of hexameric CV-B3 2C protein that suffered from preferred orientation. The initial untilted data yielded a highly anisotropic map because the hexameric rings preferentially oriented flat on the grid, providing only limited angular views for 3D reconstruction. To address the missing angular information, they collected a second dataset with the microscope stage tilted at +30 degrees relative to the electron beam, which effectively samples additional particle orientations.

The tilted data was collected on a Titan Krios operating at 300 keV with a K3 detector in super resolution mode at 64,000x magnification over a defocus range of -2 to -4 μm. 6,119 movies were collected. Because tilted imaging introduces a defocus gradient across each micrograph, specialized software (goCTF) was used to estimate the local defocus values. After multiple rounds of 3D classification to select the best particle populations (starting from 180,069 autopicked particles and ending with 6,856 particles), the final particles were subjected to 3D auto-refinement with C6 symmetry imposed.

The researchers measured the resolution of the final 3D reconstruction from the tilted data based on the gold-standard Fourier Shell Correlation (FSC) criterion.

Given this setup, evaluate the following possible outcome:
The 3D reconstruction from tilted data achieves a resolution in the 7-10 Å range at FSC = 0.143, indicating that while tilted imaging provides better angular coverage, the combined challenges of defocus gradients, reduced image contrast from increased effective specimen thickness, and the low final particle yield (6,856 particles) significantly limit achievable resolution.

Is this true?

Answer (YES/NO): NO